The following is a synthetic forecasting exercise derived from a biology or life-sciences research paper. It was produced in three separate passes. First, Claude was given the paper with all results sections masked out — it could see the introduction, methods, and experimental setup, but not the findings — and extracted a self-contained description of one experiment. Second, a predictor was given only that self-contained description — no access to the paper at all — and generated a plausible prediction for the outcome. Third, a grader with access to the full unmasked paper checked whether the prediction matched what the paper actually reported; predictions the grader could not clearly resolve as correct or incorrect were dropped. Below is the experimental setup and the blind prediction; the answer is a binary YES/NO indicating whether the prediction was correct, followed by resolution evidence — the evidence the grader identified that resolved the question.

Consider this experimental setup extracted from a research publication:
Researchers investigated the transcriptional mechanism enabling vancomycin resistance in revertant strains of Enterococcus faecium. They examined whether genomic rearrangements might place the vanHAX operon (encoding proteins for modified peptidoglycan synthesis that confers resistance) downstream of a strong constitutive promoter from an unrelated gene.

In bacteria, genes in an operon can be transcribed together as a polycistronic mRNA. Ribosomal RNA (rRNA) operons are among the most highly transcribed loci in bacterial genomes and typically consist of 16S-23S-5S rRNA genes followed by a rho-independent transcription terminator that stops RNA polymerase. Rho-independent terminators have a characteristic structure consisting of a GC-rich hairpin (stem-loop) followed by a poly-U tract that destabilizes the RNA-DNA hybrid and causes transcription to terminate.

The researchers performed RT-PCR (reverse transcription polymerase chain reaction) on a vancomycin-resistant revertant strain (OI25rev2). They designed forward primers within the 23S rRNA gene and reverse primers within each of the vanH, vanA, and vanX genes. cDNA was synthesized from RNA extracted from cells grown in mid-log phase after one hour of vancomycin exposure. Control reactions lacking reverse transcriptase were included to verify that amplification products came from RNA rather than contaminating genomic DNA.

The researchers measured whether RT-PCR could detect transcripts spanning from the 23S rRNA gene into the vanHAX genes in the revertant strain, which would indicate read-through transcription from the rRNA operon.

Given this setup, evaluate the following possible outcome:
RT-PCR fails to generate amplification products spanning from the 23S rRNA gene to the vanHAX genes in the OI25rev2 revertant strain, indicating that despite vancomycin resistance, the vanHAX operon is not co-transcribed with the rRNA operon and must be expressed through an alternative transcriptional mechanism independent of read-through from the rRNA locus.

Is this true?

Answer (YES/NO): NO